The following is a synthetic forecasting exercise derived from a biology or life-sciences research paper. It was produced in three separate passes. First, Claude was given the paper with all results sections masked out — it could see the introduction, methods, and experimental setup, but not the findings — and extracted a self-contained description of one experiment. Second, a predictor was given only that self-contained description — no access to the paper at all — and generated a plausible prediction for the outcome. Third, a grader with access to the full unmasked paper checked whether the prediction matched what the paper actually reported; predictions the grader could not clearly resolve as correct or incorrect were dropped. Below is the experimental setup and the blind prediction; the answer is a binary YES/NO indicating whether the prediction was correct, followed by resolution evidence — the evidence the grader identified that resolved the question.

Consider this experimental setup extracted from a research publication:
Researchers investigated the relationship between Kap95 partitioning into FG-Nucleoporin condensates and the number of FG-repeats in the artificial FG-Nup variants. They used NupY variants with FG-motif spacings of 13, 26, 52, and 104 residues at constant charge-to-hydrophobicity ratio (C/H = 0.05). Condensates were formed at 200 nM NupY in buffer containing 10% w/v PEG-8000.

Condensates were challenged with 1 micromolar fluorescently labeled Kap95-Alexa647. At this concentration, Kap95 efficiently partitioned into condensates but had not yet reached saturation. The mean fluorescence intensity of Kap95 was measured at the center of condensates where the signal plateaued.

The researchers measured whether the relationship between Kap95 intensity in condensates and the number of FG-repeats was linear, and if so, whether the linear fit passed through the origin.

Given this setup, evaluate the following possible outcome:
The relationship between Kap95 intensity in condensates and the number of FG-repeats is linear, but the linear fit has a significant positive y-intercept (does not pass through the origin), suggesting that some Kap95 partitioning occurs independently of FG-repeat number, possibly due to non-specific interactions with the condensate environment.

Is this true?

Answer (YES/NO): YES